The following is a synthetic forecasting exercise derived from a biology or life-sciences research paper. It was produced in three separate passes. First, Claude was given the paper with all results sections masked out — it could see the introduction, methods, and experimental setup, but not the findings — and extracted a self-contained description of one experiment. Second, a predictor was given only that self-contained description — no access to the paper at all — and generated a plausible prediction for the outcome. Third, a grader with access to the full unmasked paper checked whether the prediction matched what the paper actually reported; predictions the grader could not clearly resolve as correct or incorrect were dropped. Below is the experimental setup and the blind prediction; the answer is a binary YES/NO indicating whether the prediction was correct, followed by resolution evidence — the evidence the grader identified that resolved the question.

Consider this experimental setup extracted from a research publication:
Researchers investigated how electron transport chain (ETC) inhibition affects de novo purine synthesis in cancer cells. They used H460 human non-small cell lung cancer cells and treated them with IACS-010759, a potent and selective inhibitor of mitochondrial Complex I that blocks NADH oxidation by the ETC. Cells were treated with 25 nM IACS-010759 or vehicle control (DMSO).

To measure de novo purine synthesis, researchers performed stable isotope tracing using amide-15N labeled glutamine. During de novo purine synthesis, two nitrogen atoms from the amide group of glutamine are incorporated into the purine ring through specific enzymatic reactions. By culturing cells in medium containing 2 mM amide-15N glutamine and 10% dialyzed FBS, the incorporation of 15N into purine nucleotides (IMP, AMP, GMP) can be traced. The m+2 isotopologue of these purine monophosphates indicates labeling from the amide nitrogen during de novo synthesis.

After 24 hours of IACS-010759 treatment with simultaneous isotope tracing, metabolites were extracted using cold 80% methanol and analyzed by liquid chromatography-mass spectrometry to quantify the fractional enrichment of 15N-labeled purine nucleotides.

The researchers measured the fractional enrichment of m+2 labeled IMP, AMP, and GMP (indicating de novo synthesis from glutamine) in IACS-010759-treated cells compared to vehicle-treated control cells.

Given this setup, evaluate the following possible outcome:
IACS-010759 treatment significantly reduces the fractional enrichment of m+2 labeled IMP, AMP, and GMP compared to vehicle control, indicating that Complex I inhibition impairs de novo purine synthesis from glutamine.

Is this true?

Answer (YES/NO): NO